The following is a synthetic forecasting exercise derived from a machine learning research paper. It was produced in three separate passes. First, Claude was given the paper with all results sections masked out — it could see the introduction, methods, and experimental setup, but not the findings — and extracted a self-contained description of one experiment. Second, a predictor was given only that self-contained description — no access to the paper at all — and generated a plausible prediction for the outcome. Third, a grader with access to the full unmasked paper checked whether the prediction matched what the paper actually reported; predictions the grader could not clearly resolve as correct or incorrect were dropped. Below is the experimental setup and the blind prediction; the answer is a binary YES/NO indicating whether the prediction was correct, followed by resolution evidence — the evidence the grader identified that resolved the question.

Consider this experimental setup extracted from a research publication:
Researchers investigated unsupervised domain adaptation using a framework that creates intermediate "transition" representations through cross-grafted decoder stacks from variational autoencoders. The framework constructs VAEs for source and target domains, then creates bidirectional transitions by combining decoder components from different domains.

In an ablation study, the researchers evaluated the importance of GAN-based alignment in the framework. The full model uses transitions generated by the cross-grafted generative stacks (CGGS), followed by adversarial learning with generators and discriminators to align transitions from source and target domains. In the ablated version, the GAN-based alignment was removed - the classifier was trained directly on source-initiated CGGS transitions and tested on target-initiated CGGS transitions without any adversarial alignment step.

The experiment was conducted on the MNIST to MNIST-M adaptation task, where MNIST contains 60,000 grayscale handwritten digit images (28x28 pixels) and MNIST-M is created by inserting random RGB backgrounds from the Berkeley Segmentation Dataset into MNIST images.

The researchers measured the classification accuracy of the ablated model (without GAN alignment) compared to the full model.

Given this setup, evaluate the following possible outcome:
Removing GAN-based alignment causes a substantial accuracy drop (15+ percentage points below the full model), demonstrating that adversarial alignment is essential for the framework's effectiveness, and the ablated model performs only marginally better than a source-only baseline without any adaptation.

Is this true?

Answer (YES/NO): NO